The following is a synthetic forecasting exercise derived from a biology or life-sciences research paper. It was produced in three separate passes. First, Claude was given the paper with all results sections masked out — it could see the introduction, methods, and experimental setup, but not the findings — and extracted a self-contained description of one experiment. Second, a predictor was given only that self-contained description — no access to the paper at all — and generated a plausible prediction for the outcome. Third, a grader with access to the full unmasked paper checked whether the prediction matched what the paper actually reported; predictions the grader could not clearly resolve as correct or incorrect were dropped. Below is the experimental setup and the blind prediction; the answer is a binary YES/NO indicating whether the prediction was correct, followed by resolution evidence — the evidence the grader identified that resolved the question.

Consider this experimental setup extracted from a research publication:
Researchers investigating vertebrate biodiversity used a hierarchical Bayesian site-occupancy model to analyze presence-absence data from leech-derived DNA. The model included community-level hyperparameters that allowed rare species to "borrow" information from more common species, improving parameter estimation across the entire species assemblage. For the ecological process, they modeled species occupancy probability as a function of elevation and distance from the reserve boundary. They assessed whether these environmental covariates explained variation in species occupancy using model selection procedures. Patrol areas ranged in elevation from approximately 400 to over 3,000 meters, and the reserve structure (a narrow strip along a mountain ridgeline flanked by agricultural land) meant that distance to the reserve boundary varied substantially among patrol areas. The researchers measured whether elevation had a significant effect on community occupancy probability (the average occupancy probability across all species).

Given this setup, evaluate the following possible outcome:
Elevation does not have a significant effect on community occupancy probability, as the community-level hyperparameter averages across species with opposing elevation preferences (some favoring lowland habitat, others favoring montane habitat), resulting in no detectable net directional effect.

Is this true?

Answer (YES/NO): NO